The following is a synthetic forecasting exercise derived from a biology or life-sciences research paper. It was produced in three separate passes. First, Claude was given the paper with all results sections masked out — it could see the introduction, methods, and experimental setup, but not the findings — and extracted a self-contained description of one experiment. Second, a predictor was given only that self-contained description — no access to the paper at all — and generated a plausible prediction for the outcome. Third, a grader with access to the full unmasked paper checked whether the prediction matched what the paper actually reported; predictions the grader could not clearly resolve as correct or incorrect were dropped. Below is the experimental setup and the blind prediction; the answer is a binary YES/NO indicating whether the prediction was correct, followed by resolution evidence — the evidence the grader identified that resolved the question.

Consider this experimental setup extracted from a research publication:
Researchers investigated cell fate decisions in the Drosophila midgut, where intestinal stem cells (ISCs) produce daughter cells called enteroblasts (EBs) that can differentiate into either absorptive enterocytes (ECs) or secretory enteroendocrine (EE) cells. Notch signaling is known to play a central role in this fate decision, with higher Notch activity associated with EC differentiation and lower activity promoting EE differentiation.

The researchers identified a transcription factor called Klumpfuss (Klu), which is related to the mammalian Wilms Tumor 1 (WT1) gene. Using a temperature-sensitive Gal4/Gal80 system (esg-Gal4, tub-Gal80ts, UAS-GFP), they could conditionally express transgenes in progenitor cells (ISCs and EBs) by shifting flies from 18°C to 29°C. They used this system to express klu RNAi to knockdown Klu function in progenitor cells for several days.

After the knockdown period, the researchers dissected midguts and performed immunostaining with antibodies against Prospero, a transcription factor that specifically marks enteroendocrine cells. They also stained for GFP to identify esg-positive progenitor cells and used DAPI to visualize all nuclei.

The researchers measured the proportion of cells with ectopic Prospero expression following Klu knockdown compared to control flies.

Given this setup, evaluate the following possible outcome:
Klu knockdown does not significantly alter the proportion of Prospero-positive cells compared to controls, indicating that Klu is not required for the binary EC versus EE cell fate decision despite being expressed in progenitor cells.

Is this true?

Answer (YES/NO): NO